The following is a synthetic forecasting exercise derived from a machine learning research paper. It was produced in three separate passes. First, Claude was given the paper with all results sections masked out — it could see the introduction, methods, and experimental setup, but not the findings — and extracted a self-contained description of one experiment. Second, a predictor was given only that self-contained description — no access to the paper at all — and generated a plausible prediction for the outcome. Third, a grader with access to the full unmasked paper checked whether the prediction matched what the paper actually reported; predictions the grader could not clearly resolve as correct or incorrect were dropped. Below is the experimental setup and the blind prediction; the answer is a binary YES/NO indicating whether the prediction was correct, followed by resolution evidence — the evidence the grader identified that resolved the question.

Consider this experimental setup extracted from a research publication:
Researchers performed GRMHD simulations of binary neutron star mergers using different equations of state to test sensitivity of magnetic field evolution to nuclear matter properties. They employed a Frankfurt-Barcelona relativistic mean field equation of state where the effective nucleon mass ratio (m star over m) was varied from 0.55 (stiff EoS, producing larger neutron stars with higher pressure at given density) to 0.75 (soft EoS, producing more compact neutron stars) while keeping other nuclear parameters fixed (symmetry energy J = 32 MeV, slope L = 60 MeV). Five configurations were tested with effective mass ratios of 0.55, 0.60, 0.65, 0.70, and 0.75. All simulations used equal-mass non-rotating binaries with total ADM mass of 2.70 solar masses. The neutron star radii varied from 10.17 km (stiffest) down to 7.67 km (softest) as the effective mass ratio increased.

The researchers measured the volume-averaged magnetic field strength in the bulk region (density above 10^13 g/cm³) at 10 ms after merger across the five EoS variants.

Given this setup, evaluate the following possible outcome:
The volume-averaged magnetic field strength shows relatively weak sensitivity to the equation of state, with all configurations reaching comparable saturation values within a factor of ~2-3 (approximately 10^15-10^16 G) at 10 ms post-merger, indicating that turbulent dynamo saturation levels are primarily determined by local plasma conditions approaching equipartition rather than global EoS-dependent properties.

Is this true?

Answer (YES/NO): YES